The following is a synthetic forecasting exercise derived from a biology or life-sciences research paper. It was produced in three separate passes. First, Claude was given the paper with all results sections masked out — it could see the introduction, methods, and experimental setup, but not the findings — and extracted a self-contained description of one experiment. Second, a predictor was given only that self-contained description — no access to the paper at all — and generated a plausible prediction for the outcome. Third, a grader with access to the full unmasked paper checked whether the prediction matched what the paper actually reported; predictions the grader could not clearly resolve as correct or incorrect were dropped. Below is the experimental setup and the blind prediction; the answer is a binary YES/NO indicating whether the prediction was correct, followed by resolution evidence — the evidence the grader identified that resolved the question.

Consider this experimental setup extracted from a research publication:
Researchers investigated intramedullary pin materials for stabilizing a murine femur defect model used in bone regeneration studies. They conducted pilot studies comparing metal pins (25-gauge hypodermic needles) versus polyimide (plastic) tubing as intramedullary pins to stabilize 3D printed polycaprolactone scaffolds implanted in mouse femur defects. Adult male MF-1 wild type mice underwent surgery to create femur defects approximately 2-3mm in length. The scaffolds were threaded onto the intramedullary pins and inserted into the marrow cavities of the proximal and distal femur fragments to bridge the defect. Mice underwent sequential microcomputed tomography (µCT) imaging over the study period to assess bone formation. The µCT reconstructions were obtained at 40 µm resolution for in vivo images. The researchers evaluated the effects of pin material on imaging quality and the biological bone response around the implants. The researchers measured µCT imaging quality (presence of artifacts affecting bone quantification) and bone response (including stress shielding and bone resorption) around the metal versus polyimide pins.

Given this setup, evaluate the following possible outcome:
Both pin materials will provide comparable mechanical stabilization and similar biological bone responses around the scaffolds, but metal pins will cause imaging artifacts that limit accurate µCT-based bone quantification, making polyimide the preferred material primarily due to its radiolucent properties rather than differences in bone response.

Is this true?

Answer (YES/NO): NO